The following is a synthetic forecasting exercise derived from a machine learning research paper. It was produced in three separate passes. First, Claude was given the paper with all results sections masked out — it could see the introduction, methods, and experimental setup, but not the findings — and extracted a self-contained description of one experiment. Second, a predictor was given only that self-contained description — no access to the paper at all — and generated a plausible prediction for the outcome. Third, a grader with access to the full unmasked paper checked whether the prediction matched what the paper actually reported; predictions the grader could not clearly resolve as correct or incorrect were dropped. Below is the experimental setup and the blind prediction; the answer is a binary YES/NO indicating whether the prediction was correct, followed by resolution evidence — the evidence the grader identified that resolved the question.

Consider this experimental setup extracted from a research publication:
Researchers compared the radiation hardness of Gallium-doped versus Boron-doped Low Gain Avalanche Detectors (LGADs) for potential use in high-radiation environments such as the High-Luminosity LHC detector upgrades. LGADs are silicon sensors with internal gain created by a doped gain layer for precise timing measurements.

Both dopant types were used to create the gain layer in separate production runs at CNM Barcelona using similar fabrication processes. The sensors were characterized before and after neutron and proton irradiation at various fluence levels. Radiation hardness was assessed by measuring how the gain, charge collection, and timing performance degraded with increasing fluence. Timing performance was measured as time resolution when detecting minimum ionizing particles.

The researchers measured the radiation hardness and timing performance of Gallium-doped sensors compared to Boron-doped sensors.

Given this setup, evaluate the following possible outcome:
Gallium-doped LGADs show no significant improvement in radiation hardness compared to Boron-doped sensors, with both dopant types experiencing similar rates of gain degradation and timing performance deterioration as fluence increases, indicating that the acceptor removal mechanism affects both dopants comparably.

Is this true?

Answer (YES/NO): NO